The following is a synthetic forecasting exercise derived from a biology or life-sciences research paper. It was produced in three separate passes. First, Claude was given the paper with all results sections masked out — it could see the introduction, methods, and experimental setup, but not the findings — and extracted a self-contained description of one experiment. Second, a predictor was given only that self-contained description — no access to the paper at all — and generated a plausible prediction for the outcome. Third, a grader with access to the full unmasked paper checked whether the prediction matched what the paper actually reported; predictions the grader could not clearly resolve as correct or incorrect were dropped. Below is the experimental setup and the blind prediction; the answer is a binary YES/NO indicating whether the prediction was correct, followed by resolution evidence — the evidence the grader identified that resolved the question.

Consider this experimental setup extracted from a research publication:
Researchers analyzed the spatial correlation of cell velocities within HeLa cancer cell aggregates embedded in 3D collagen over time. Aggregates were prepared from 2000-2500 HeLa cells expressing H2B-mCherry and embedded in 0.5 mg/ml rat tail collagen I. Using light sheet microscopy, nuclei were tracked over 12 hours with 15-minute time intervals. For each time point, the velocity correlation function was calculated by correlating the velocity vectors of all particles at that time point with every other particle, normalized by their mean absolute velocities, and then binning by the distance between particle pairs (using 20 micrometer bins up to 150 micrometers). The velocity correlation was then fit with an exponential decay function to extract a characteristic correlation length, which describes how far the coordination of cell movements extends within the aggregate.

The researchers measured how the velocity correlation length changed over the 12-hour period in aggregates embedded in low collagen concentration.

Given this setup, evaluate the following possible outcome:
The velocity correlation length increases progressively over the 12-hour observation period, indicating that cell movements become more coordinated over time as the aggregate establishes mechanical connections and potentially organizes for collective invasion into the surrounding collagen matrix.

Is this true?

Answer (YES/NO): NO